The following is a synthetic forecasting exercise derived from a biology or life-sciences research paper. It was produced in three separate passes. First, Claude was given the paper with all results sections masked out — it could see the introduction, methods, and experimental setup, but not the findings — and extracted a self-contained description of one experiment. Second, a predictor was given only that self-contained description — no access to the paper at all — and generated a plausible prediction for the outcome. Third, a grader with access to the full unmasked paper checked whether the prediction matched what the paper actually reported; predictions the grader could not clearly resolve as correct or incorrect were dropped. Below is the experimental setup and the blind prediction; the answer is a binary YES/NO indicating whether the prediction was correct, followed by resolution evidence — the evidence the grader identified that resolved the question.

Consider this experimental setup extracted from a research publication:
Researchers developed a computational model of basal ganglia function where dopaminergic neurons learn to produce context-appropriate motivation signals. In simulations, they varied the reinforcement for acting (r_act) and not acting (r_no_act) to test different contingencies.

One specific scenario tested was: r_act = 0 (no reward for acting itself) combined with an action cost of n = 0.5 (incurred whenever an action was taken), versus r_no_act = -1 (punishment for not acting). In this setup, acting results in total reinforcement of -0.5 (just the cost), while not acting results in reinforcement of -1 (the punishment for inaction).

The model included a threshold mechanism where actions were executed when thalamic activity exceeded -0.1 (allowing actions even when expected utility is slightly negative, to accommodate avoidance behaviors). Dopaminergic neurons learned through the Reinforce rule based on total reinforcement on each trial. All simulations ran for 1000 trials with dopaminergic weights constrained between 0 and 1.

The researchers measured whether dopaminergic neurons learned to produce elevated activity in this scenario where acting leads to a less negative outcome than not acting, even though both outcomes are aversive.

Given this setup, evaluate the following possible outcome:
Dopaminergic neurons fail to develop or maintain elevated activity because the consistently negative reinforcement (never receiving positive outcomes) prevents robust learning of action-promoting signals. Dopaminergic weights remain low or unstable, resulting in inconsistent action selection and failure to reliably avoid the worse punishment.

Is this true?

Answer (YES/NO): NO